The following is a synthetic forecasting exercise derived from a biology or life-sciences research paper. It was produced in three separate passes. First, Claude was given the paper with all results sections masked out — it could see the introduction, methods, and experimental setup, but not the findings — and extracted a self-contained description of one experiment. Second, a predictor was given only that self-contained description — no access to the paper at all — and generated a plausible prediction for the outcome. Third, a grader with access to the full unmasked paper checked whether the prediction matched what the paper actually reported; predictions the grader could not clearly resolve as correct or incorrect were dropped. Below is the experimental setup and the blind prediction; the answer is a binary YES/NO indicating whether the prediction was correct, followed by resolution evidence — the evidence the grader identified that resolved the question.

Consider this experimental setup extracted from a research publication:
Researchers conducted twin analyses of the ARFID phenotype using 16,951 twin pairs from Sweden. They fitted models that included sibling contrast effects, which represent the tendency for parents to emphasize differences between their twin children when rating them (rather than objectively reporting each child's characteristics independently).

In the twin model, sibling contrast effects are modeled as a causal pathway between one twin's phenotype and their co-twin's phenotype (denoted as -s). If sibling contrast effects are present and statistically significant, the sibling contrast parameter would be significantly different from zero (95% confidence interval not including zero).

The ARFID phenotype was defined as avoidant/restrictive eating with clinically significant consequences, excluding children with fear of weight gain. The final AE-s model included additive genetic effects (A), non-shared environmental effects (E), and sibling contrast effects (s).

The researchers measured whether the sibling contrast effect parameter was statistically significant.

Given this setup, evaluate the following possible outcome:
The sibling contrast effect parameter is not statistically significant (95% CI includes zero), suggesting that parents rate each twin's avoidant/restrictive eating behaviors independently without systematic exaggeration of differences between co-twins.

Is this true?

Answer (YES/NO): NO